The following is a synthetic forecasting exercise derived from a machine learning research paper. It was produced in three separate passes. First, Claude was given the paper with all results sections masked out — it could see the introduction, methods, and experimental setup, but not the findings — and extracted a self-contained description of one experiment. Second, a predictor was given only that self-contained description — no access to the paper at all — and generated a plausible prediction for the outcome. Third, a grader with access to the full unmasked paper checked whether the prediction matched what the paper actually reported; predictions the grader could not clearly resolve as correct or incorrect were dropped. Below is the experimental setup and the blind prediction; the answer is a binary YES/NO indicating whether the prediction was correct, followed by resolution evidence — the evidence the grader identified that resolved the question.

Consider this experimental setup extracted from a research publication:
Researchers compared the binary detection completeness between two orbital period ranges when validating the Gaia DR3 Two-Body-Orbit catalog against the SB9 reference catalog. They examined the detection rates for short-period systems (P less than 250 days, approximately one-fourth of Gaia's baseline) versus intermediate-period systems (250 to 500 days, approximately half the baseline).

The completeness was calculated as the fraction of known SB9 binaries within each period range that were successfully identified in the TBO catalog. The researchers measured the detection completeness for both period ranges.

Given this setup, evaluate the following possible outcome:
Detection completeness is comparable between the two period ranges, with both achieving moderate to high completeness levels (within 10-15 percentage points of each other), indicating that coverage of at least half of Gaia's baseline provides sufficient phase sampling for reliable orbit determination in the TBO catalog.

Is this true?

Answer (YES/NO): NO